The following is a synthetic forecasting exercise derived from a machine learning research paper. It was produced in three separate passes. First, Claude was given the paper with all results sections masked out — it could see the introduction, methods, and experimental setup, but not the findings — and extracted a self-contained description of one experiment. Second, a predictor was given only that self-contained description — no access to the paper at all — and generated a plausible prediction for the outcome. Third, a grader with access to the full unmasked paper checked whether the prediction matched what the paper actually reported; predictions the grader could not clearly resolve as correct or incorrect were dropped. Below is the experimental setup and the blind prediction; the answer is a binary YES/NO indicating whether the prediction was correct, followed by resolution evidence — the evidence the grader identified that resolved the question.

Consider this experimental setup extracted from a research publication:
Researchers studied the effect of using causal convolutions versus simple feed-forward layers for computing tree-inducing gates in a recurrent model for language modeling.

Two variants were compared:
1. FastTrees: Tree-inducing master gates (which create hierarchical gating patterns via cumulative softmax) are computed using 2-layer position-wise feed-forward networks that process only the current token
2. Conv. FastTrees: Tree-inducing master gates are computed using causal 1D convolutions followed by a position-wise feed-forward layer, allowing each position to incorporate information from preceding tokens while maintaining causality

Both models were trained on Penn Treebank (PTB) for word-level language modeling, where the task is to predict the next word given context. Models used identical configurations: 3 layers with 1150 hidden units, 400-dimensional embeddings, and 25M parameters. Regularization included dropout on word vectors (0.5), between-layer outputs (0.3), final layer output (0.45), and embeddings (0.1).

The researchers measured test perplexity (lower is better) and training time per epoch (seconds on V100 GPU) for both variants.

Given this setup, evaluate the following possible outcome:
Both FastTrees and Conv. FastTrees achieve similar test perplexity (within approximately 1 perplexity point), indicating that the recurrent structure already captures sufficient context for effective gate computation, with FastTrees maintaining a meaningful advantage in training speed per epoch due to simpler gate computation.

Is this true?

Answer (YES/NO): NO